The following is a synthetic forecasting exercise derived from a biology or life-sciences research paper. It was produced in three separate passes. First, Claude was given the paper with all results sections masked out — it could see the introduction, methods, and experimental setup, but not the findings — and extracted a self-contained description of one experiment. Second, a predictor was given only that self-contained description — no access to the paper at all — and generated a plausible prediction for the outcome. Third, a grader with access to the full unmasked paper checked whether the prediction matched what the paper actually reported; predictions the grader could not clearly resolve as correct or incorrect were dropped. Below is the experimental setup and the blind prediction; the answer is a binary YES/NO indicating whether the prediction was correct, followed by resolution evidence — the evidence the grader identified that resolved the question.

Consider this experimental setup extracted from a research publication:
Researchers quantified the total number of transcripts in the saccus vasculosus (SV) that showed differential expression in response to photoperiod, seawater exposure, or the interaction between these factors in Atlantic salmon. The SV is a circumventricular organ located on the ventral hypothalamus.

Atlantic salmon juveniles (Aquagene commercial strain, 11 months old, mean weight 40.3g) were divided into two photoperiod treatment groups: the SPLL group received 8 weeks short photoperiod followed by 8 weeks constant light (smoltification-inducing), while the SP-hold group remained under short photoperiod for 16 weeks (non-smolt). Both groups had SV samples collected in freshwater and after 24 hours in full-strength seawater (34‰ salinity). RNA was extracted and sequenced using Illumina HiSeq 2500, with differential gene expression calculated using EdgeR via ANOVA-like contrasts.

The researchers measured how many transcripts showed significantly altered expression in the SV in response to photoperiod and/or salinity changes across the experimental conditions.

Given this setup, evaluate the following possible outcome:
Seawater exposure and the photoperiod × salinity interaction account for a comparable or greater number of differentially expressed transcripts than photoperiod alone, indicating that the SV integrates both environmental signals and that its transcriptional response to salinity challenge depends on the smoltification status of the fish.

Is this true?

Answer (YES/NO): YES